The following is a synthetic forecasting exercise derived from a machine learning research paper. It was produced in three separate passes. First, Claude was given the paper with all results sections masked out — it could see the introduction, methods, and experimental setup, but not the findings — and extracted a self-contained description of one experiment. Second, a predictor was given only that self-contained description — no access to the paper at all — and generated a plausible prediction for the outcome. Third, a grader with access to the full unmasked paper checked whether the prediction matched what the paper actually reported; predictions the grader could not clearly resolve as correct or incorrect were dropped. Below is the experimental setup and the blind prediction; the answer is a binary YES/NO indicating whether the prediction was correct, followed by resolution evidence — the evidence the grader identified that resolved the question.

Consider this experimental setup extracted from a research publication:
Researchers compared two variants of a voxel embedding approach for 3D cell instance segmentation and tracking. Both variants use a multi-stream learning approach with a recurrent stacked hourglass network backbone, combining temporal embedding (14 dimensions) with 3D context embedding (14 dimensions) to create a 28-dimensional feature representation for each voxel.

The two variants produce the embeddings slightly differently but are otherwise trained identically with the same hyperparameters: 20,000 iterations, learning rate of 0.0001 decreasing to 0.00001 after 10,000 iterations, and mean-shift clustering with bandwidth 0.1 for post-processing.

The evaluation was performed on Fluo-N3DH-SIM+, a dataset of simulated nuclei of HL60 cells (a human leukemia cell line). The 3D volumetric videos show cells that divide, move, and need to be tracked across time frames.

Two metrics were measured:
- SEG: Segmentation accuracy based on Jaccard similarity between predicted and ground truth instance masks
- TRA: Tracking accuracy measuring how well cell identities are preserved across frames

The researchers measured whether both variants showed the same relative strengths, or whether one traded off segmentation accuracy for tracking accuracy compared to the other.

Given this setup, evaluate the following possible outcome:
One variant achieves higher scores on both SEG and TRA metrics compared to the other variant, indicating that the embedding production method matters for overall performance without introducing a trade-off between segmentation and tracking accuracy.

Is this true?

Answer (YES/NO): NO